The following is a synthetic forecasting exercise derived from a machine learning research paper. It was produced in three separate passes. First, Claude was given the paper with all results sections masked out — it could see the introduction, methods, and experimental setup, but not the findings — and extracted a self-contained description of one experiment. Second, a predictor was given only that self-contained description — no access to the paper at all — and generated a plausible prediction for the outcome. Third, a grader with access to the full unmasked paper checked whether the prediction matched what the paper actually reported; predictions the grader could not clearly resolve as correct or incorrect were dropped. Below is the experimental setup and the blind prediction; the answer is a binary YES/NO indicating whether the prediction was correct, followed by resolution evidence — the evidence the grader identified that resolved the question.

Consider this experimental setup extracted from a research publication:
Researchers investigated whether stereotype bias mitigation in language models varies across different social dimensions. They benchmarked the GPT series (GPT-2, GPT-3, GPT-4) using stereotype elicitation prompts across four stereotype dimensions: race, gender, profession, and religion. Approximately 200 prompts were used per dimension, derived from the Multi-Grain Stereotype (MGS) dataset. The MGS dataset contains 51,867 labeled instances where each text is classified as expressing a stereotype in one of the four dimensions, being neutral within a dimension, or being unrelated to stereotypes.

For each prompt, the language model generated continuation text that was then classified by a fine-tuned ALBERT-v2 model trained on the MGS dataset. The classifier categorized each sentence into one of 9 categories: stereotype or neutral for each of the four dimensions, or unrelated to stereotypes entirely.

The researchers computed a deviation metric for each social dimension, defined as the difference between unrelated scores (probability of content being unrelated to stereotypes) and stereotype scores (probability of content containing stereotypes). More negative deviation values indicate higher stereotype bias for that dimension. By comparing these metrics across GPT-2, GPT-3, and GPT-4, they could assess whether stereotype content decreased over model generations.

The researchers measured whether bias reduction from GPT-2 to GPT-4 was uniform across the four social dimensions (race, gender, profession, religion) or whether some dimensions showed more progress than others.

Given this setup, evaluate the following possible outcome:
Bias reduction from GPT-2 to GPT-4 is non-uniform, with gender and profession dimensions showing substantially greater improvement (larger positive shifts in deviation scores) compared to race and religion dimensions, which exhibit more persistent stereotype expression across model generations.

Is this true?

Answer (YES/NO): NO